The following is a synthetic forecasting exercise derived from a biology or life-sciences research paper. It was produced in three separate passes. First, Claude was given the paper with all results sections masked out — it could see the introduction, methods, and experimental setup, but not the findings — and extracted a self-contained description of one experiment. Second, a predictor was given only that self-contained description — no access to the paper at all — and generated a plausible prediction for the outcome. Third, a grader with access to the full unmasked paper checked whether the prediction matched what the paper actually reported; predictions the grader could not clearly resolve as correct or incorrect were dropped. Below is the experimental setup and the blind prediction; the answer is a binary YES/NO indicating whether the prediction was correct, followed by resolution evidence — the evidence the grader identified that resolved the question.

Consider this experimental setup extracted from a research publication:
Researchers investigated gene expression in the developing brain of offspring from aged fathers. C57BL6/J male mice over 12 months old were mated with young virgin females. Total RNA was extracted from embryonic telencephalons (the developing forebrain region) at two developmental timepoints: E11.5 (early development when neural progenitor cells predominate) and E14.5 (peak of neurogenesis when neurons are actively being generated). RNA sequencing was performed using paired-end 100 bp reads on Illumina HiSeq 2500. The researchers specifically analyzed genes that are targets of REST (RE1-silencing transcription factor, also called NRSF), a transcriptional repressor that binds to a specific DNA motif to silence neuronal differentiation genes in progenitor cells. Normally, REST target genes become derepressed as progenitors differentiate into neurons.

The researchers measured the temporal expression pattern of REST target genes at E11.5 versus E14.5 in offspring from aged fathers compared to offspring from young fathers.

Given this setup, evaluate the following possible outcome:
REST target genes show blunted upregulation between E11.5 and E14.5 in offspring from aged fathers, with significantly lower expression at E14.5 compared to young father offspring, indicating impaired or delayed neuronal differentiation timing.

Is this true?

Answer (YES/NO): NO